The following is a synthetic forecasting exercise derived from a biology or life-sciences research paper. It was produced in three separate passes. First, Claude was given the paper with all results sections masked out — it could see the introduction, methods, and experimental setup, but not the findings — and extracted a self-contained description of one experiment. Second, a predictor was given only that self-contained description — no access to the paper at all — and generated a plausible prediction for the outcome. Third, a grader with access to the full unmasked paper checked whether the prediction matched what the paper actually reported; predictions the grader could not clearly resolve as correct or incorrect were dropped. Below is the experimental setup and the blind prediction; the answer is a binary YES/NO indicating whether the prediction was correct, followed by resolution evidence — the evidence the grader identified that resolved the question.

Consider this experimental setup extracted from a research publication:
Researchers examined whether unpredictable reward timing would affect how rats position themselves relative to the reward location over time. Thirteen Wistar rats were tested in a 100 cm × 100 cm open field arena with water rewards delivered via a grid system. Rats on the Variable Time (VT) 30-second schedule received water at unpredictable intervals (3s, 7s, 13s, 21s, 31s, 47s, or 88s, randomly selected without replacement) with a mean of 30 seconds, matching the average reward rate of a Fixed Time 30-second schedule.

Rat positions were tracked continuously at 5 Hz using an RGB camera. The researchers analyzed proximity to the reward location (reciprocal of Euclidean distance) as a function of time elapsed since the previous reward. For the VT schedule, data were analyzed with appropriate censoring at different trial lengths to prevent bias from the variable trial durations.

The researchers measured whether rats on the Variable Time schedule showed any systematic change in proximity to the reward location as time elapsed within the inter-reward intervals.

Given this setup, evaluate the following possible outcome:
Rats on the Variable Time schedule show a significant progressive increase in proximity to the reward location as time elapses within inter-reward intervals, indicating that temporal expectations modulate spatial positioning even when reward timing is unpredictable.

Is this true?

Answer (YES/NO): NO